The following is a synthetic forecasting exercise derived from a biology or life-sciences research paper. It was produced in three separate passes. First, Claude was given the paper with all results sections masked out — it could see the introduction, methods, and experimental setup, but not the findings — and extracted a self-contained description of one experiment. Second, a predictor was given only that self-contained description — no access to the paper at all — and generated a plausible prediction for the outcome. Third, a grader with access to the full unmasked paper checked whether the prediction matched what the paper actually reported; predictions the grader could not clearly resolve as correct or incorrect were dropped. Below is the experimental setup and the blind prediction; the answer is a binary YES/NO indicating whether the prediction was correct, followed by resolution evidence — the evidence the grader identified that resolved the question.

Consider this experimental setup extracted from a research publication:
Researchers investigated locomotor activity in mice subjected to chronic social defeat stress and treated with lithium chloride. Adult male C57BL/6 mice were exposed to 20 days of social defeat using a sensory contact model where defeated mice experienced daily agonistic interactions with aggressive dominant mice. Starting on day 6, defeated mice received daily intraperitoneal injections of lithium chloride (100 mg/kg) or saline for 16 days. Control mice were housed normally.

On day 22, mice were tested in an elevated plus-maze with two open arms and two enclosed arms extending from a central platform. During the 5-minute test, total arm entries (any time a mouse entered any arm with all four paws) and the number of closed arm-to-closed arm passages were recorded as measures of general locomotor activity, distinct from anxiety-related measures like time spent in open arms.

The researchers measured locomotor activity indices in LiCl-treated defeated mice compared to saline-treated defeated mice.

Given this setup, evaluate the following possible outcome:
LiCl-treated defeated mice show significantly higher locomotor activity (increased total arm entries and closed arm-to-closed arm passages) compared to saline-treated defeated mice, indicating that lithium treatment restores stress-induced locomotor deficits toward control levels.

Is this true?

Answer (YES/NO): NO